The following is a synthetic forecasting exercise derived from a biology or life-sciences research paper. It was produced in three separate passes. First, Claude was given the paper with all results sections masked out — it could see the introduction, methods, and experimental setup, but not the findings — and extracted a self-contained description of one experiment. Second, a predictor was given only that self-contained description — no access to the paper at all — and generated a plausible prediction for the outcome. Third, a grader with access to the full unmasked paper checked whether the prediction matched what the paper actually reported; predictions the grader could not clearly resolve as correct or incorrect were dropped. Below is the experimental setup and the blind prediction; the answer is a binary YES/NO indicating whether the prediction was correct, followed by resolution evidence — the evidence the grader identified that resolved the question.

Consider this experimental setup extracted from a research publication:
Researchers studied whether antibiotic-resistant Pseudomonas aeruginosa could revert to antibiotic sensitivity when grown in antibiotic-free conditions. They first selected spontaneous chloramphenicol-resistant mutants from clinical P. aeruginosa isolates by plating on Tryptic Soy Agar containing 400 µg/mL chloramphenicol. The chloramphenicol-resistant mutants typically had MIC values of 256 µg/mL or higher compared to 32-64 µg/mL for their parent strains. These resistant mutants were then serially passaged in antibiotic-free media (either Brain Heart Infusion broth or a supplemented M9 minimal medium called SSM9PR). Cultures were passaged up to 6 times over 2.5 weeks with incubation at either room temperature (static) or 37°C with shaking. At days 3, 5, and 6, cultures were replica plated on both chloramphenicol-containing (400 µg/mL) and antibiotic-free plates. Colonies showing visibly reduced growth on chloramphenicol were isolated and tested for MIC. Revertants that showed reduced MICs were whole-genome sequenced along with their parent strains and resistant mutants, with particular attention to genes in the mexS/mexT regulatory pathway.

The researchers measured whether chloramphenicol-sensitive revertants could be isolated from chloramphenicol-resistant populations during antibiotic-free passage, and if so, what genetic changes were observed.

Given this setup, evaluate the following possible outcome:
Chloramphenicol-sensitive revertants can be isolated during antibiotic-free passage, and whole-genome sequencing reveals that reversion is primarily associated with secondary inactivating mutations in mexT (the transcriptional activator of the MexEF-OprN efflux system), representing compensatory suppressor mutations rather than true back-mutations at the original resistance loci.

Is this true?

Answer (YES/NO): YES